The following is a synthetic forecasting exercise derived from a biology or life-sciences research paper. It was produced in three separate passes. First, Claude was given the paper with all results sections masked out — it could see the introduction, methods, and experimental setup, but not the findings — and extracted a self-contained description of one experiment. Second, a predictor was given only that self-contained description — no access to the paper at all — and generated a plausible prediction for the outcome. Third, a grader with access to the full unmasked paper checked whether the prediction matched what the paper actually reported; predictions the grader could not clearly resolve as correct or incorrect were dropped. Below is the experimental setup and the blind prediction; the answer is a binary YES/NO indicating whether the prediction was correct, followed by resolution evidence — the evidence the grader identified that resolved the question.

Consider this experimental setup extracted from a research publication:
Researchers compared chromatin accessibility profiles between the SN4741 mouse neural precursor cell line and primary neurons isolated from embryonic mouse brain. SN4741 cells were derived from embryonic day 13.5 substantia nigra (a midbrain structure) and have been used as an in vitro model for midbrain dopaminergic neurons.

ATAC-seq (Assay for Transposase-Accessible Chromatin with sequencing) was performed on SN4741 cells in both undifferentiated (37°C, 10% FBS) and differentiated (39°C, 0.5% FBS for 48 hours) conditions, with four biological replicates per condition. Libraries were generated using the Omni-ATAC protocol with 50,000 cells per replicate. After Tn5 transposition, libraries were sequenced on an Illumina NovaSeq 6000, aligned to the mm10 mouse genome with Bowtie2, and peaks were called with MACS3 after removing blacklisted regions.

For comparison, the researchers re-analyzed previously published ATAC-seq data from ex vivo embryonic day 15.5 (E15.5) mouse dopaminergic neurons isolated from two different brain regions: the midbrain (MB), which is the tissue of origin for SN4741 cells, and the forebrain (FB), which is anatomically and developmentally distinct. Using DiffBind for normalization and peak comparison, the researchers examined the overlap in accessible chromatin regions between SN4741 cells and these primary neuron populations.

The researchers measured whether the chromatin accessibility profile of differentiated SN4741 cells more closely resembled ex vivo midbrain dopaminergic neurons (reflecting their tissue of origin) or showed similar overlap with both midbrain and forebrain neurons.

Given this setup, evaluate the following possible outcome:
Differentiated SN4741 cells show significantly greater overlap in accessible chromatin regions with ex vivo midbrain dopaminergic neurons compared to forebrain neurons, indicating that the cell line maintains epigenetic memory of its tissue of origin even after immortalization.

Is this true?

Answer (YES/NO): NO